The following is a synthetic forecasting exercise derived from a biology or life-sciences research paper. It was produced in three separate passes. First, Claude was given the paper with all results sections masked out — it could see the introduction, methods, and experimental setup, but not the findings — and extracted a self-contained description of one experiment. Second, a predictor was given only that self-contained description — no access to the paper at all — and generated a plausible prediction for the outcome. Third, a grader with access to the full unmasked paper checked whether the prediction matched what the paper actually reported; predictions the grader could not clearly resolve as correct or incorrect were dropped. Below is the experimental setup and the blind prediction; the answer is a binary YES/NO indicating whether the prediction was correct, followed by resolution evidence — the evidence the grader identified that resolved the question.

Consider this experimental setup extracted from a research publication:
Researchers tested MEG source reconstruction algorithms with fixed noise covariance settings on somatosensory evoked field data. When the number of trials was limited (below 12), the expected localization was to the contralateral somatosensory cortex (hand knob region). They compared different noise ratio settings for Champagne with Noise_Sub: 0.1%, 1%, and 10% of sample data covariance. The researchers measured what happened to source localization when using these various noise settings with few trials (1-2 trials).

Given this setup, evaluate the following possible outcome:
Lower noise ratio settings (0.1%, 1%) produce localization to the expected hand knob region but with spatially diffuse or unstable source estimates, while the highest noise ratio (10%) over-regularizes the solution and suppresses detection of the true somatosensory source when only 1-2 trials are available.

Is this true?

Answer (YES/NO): NO